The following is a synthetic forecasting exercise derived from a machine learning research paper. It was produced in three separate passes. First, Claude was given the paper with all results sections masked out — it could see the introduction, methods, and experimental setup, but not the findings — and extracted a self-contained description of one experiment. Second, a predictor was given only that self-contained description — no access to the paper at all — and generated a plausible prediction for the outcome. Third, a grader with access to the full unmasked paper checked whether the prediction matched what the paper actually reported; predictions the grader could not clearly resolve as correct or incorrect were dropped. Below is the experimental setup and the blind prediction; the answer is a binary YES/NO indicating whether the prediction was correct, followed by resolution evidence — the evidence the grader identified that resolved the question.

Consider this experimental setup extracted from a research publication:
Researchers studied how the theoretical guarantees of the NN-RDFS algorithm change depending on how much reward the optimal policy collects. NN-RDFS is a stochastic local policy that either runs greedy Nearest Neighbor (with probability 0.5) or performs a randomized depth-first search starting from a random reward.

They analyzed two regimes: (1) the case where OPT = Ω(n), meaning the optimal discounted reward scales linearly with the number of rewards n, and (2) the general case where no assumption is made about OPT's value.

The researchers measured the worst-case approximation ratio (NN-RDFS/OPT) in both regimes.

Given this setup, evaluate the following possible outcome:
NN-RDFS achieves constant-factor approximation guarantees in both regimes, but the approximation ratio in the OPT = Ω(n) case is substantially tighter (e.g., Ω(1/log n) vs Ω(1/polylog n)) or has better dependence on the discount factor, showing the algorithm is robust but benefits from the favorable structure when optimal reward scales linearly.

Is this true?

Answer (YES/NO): NO